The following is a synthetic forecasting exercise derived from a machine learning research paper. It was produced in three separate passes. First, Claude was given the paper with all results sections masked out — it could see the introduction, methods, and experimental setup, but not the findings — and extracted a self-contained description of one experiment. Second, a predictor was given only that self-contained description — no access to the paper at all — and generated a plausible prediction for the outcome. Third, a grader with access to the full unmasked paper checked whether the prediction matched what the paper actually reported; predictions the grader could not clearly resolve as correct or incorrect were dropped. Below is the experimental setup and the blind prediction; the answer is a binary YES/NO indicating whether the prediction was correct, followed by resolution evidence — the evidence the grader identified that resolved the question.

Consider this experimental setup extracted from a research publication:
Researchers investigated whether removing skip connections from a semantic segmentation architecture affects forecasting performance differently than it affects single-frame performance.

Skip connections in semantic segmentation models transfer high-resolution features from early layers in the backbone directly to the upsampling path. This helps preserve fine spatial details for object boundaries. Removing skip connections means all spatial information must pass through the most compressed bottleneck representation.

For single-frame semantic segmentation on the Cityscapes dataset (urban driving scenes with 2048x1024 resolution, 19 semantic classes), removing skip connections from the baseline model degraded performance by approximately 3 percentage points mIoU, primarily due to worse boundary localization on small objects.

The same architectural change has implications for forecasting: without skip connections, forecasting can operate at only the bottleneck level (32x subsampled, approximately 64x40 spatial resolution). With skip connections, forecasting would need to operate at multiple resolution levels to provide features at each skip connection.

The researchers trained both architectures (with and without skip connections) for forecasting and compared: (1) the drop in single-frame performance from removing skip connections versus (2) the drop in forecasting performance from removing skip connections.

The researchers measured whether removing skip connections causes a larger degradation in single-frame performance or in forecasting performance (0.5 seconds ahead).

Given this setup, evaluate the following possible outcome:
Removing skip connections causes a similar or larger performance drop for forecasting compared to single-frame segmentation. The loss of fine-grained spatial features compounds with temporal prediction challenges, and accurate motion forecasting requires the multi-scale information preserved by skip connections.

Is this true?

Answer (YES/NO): NO